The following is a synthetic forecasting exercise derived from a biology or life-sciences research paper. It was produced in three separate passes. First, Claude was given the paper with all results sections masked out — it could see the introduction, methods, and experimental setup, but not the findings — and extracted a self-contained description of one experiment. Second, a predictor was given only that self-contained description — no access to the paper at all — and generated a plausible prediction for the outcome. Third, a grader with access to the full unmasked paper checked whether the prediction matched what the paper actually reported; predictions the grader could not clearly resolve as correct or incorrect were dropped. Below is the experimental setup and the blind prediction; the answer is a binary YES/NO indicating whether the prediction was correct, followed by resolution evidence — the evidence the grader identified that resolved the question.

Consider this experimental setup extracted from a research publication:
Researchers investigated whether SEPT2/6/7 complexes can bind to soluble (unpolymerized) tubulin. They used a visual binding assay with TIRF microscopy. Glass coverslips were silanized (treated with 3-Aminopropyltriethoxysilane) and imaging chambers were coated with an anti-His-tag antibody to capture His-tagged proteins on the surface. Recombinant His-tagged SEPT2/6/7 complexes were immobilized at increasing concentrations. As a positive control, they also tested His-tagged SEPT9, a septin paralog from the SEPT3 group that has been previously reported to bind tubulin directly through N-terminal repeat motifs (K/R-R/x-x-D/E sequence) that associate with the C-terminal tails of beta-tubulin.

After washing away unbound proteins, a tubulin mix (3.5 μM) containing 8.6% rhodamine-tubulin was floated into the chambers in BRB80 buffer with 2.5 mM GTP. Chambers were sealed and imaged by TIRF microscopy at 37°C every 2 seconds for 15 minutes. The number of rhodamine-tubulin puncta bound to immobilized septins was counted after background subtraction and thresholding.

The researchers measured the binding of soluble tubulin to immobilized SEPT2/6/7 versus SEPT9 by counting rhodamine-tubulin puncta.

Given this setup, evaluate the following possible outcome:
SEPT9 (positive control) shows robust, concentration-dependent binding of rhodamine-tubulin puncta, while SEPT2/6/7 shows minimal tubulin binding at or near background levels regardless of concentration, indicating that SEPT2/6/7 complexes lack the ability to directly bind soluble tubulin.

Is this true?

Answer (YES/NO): YES